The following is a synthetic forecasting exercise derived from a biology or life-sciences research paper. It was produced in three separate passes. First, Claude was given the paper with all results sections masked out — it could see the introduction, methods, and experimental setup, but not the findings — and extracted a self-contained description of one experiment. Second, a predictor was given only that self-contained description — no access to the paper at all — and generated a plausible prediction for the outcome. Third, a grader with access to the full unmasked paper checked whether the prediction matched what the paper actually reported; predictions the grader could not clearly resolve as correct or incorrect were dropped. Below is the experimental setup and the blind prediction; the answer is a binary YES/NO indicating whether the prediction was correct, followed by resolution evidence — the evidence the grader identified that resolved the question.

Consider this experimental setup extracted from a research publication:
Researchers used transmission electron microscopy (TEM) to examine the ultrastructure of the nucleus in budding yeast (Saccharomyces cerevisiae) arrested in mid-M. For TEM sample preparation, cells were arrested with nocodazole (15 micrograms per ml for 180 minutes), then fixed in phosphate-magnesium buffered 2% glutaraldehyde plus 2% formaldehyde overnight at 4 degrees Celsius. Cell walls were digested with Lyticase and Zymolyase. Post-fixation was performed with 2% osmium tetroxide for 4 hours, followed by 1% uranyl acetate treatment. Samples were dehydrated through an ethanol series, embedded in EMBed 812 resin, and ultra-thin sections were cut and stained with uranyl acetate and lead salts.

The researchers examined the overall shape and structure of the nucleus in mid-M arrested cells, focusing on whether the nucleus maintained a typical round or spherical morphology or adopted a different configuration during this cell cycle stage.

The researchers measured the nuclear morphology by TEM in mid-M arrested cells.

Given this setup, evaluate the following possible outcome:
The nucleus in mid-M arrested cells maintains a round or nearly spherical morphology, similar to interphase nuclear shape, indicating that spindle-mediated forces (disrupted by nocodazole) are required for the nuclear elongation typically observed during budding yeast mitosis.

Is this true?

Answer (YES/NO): NO